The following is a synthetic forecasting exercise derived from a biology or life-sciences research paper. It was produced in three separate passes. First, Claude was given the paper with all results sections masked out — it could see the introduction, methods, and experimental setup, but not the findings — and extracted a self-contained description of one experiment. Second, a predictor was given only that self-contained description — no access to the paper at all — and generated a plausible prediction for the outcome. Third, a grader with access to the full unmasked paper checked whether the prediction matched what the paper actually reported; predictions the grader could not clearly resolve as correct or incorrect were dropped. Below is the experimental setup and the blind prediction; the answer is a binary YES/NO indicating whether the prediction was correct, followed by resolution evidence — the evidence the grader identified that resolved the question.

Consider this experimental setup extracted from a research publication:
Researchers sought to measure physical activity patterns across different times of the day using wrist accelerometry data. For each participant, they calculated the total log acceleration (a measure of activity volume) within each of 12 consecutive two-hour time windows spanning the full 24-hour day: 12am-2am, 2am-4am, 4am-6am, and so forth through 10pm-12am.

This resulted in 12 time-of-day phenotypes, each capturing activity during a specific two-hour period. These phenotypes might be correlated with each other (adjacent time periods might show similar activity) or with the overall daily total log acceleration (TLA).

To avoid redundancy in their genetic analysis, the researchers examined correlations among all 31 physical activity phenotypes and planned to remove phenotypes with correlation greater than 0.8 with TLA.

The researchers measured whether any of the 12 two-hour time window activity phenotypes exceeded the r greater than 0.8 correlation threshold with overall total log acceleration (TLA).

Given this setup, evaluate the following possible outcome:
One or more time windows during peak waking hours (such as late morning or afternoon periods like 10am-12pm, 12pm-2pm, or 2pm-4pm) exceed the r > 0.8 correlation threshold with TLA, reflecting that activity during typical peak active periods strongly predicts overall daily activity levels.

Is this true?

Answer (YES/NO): NO